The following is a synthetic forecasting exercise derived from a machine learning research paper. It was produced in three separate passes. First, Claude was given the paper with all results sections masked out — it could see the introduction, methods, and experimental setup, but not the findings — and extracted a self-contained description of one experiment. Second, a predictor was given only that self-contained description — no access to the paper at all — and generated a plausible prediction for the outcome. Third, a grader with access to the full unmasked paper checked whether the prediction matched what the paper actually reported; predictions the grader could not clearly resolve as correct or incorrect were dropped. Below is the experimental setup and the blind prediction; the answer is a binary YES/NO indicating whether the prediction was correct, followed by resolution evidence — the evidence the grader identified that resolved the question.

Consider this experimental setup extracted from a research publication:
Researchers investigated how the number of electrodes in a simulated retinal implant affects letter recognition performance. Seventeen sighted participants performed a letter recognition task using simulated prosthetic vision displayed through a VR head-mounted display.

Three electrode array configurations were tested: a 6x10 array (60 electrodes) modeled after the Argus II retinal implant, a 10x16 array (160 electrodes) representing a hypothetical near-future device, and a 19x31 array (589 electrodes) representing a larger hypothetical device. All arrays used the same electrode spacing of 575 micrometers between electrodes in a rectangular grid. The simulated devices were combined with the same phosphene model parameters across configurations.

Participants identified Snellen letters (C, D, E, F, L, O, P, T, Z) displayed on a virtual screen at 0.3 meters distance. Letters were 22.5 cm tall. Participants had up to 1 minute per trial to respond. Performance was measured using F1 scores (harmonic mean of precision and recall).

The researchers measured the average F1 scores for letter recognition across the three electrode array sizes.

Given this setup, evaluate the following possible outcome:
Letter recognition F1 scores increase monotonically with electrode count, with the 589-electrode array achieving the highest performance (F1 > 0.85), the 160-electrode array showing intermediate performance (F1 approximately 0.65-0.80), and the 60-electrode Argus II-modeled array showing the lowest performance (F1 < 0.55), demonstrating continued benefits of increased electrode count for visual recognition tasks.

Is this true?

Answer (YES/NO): NO